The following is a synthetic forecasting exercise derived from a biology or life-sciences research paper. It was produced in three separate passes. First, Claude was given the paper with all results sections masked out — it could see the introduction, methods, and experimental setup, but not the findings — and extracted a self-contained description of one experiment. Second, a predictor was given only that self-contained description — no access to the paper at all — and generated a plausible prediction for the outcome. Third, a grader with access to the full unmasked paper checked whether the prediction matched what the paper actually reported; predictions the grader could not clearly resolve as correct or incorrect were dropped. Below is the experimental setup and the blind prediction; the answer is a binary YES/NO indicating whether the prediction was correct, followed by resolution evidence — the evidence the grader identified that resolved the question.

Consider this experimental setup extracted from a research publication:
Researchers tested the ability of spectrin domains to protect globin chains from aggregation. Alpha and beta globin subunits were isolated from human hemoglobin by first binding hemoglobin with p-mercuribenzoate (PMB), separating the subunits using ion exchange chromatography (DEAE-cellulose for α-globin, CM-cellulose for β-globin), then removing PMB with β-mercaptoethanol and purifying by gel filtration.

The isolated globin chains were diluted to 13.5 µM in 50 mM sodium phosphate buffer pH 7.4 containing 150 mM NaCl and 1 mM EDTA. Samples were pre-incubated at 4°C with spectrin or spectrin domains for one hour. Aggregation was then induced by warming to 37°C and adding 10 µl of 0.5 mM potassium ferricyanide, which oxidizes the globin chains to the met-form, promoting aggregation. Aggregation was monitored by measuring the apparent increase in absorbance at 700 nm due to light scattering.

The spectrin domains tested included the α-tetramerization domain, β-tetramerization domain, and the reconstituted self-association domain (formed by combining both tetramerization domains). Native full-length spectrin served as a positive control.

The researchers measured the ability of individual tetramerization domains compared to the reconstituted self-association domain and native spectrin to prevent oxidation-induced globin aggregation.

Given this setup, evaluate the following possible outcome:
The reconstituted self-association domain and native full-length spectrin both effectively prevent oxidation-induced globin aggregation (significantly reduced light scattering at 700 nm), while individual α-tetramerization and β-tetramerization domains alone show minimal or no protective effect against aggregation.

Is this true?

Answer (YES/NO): NO